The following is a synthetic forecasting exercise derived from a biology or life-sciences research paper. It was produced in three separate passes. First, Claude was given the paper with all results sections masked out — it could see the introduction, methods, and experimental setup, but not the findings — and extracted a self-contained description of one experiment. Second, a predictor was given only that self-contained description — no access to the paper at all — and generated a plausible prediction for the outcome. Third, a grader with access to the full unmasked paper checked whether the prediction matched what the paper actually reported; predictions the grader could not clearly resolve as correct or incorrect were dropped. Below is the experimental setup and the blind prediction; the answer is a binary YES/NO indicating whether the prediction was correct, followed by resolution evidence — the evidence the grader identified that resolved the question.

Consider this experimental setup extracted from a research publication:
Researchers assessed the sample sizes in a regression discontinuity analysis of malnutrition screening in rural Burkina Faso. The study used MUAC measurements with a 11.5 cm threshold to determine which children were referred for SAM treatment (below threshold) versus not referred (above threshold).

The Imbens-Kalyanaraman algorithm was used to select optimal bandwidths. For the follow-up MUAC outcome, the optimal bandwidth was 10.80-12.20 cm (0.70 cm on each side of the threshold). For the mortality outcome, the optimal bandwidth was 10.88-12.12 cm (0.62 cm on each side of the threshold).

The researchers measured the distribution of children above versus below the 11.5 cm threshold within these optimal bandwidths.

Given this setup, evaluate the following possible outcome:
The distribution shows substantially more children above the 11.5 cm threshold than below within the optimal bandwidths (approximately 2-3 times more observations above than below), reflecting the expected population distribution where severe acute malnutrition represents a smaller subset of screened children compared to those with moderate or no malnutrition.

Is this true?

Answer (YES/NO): NO